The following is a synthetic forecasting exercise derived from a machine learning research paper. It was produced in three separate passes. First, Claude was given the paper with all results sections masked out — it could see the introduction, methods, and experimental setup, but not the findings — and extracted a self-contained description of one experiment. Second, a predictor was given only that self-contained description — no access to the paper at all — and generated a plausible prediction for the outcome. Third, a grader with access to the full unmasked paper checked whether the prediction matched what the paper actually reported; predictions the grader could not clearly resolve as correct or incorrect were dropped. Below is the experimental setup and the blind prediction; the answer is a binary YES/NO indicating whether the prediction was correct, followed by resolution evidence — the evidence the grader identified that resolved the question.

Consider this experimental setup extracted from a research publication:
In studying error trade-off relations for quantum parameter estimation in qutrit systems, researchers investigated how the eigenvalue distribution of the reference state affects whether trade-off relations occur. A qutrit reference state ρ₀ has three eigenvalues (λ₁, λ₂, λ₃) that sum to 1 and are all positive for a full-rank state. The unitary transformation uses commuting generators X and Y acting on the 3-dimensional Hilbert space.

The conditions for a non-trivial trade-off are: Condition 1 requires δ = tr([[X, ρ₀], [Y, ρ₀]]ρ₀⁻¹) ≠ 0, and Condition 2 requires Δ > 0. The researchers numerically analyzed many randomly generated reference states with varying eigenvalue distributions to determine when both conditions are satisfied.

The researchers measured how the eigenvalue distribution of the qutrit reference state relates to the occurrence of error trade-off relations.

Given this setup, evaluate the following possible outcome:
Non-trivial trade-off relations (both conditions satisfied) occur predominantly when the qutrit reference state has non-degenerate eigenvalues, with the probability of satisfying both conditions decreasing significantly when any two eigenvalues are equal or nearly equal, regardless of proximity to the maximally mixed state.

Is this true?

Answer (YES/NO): NO